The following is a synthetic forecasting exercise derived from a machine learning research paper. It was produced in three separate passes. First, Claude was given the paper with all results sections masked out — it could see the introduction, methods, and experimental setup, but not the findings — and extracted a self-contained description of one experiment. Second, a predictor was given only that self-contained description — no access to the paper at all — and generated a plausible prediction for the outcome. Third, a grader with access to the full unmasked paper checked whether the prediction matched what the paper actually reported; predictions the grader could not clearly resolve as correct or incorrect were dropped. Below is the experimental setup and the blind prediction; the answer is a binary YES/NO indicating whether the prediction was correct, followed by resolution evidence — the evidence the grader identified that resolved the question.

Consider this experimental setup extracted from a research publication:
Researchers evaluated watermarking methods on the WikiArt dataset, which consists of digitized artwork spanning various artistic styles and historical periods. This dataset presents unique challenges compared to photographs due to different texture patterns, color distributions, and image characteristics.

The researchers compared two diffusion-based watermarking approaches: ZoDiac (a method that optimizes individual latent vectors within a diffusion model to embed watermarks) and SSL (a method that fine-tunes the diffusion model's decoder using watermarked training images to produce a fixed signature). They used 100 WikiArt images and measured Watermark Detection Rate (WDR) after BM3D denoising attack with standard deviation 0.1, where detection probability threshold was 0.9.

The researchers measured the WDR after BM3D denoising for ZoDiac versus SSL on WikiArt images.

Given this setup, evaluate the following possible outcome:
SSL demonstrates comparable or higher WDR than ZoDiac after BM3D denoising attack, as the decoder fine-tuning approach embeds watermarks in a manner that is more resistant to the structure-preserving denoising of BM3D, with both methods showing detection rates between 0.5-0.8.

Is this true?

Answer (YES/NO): NO